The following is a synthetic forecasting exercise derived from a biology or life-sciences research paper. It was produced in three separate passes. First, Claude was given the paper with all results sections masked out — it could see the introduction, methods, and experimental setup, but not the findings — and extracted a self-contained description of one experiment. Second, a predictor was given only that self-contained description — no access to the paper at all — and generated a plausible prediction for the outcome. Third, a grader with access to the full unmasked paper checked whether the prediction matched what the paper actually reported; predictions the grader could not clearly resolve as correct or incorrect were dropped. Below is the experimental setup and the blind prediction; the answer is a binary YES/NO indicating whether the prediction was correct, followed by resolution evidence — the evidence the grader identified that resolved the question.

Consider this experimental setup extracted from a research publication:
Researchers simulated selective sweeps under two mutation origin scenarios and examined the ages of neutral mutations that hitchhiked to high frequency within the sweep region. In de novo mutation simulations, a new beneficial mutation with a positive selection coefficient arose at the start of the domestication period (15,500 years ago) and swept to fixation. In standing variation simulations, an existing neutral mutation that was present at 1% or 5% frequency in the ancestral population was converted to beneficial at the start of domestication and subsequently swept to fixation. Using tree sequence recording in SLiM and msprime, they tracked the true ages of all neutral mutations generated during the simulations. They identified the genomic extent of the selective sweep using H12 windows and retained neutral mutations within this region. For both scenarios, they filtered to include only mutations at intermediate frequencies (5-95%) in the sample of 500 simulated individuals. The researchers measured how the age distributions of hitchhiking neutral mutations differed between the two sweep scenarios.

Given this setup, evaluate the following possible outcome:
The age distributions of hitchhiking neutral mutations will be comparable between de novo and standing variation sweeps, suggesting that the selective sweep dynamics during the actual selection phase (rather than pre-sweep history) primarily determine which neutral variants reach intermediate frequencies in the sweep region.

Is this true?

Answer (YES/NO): NO